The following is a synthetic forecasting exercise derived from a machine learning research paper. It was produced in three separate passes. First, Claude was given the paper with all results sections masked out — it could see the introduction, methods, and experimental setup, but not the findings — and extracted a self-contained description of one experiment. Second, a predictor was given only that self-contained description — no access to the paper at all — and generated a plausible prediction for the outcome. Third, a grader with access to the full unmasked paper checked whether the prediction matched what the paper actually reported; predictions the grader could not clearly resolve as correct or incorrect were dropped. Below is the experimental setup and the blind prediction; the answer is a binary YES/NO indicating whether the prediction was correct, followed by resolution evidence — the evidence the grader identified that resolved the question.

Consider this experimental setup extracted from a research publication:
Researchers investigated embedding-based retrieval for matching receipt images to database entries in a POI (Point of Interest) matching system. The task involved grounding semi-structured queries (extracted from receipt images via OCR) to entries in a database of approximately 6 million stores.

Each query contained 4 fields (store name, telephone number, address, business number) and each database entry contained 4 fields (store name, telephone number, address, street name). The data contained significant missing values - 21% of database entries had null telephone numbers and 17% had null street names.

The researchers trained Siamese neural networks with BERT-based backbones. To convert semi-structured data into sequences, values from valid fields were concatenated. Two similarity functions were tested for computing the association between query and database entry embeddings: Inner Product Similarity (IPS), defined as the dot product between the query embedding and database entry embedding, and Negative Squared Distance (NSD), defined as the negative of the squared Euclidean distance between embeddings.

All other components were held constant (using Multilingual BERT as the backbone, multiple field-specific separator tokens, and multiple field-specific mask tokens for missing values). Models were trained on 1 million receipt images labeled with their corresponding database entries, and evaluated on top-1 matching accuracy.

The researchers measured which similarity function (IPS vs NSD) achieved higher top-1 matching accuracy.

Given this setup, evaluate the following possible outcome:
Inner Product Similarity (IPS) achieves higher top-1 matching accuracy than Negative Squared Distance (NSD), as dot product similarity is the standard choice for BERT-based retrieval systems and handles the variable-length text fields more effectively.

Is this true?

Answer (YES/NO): NO